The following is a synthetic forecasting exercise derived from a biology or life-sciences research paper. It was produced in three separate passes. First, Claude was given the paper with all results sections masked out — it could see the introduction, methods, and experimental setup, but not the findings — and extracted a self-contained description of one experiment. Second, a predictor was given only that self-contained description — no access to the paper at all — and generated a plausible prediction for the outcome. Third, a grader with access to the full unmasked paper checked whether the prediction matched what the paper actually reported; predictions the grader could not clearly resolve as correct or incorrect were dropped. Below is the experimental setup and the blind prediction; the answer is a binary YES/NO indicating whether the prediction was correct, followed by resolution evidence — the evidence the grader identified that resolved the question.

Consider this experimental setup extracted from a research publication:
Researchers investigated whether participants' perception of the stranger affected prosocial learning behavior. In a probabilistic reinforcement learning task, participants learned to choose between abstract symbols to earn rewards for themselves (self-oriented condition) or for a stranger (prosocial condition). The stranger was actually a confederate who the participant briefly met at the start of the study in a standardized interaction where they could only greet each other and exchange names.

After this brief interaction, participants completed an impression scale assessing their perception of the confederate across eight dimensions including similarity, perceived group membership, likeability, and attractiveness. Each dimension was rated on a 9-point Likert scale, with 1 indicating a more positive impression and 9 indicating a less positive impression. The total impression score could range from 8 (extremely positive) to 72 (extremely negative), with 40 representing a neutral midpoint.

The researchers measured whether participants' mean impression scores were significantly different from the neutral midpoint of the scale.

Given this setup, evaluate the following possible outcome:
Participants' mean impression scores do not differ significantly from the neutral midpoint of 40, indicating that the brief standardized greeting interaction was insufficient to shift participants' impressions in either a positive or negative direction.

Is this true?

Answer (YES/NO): YES